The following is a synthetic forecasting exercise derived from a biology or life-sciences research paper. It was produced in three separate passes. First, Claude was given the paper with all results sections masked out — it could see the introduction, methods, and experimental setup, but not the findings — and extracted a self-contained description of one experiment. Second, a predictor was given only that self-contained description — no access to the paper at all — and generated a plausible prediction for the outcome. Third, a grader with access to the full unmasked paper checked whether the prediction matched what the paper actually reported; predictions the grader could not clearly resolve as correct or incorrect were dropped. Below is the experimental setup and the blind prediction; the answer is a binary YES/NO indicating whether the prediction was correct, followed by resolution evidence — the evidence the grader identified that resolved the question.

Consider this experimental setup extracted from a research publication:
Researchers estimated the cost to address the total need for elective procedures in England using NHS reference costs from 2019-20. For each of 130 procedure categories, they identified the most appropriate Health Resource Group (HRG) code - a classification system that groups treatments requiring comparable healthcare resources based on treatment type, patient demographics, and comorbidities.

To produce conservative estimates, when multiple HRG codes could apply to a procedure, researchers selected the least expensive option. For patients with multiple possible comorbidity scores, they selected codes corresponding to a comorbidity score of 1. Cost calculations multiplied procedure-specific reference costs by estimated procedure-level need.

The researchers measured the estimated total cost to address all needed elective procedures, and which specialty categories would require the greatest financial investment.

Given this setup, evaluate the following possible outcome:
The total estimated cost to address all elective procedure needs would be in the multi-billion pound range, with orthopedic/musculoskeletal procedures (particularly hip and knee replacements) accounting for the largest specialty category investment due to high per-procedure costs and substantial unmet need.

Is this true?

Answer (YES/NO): YES